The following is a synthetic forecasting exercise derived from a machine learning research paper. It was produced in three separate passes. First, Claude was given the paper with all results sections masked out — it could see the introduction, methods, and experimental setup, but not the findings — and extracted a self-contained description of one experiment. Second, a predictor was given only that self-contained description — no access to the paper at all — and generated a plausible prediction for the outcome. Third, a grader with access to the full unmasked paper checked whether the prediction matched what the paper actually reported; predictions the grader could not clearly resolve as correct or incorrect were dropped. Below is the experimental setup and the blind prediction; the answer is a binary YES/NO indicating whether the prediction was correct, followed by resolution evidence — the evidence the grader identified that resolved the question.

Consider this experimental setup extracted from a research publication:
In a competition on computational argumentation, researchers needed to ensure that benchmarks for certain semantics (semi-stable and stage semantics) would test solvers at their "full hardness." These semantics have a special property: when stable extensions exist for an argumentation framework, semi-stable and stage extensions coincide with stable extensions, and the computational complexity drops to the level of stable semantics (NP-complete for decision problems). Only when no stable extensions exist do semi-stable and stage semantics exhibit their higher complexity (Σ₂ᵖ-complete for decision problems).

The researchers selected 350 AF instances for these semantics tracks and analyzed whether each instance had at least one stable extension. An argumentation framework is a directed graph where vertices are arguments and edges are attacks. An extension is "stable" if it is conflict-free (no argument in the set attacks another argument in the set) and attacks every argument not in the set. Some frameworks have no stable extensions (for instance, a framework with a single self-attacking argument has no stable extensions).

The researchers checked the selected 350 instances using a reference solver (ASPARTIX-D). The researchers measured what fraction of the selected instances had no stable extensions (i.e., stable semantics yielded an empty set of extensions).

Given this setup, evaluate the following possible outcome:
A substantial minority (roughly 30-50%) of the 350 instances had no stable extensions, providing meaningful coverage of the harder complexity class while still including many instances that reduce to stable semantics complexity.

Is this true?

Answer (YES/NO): YES